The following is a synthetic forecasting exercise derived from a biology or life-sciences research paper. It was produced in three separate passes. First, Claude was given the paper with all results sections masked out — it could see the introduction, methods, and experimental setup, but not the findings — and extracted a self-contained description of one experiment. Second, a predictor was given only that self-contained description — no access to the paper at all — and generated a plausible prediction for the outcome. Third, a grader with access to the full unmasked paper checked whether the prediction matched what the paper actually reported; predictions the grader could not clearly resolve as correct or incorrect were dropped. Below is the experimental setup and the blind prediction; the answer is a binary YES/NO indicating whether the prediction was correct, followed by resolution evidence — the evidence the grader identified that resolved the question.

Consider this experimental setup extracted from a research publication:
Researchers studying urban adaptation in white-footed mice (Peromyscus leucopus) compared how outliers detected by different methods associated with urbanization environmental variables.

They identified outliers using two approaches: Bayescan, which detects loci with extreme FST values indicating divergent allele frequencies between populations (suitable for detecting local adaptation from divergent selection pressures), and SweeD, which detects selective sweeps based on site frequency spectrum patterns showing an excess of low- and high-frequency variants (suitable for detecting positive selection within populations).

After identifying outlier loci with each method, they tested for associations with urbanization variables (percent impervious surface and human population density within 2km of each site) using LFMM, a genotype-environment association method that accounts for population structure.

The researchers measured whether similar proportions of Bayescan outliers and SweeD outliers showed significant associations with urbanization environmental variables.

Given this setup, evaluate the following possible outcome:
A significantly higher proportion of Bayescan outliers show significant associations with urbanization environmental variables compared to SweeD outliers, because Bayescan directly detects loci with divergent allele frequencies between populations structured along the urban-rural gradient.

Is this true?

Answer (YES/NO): YES